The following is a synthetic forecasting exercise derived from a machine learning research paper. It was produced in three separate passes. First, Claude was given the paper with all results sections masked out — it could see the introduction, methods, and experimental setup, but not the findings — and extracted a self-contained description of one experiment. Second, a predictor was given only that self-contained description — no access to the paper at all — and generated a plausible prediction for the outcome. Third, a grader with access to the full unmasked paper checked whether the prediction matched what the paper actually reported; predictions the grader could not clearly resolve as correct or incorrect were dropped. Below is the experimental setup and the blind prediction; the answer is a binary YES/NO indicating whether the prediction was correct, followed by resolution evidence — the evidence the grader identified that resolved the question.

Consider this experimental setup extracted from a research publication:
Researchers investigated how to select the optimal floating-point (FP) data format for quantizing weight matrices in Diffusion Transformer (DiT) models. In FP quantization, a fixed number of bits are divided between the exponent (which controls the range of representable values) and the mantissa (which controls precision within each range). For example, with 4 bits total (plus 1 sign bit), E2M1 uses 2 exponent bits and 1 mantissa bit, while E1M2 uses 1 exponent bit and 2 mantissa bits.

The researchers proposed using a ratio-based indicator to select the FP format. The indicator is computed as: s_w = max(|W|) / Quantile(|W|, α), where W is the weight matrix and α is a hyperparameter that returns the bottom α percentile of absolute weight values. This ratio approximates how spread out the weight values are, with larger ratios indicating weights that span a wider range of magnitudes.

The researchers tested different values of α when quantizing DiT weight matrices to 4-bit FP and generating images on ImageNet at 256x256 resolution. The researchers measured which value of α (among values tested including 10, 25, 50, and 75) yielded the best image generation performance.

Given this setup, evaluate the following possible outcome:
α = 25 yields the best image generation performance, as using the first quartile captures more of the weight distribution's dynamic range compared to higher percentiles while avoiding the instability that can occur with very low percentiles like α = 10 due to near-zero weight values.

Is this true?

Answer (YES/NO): YES